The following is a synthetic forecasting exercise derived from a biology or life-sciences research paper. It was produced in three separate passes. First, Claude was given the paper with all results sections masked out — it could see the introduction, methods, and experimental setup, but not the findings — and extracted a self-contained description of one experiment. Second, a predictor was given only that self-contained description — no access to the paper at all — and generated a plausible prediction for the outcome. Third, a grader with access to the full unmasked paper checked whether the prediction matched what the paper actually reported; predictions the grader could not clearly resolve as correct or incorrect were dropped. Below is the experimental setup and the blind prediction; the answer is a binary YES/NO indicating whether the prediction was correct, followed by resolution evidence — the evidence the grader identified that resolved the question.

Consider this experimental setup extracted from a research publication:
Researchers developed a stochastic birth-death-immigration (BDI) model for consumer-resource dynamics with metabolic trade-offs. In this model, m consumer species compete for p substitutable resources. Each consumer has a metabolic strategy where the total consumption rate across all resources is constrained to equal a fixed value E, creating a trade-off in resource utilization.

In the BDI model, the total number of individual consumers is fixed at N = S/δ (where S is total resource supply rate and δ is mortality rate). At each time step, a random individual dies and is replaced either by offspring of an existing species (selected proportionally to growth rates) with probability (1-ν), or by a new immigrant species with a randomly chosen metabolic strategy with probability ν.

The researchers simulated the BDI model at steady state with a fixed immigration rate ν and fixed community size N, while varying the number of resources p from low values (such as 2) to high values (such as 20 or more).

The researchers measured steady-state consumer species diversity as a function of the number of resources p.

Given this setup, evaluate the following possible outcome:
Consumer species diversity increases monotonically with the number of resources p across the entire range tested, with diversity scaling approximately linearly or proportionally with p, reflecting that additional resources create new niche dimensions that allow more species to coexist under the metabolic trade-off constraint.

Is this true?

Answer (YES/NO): NO